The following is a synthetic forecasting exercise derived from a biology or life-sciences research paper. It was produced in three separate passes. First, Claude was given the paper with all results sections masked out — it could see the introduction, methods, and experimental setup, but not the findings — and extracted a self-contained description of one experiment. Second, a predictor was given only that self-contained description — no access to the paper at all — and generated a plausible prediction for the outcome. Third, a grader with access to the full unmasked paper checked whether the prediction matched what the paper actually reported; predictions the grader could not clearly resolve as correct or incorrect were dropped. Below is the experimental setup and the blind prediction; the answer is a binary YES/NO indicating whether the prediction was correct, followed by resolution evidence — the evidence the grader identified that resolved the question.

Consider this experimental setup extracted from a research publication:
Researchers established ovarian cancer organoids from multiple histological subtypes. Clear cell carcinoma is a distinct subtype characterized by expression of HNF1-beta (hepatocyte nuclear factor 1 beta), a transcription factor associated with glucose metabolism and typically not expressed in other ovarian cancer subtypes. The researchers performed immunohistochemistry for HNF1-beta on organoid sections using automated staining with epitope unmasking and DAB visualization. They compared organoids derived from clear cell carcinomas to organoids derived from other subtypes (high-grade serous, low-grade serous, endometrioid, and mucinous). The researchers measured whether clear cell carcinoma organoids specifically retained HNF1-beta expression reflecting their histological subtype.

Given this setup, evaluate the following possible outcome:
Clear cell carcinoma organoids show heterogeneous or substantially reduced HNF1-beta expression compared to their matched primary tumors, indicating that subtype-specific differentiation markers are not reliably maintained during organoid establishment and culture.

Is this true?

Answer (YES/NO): NO